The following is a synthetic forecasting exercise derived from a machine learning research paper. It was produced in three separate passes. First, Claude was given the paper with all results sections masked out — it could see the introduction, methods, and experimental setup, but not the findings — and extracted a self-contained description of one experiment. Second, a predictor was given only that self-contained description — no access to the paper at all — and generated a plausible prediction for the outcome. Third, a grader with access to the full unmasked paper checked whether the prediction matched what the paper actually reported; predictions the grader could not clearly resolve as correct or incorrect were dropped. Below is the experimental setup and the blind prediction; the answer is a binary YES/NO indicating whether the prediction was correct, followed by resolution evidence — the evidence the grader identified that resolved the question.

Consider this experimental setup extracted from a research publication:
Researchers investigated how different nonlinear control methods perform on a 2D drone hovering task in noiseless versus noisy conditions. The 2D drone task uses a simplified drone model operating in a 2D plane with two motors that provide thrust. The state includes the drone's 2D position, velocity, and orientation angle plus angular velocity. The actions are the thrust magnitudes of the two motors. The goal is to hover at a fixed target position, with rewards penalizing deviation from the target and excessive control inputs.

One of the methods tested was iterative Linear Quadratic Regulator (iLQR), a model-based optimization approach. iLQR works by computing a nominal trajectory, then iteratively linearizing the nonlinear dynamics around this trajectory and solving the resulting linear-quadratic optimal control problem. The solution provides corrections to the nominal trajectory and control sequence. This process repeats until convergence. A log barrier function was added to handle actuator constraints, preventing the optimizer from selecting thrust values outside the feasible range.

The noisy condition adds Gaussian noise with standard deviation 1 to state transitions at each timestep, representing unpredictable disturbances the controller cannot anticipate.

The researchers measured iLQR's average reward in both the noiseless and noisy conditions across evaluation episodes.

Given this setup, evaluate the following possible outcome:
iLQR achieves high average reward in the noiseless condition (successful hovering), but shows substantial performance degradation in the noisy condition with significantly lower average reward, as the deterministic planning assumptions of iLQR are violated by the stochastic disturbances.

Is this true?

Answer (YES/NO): YES